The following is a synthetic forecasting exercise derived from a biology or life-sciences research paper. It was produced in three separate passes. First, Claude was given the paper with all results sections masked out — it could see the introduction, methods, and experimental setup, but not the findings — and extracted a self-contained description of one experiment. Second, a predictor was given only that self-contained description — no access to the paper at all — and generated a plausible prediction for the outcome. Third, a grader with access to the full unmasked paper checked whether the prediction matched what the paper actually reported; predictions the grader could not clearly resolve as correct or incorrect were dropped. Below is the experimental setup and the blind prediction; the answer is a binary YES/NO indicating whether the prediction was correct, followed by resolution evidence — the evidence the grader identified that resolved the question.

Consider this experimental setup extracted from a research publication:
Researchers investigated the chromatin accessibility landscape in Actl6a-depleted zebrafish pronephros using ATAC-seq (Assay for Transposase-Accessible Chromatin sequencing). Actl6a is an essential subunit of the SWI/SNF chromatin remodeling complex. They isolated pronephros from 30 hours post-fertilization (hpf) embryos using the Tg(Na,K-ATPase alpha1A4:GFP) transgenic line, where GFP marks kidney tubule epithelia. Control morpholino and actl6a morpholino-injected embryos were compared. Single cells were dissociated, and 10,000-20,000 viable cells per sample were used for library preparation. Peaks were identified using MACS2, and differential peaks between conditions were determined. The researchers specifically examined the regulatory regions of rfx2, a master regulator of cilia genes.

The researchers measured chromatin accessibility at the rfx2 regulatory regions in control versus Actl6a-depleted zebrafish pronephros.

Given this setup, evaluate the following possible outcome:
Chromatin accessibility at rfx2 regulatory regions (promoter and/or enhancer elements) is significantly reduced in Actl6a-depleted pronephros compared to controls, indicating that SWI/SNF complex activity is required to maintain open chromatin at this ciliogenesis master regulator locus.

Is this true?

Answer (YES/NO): YES